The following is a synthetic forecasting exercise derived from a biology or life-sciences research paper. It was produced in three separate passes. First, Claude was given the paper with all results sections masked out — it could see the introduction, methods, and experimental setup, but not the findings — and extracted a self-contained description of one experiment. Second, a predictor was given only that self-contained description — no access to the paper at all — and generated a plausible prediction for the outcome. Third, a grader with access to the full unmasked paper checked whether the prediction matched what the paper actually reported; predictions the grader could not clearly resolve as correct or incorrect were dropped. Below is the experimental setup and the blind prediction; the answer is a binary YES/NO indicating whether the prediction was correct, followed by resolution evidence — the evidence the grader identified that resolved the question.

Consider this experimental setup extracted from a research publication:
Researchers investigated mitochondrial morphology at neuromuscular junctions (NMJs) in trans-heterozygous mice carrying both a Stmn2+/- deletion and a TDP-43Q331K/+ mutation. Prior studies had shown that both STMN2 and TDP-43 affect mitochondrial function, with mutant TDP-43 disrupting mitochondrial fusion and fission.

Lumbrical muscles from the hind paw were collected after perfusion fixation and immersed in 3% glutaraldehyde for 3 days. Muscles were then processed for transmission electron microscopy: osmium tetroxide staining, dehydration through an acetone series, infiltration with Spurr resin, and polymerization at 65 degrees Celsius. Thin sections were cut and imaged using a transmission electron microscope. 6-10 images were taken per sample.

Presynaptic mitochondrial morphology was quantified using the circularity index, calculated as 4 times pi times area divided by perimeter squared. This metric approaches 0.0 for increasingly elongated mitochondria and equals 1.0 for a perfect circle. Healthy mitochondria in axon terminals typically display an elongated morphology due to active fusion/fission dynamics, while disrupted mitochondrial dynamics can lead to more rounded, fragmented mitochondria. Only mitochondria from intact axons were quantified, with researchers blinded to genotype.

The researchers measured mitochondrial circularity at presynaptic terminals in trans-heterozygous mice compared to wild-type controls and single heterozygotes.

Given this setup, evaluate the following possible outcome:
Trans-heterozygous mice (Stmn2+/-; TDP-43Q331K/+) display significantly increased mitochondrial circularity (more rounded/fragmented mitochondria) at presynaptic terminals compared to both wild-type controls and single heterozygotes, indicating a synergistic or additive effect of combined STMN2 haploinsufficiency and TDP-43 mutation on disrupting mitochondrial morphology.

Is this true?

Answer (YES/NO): YES